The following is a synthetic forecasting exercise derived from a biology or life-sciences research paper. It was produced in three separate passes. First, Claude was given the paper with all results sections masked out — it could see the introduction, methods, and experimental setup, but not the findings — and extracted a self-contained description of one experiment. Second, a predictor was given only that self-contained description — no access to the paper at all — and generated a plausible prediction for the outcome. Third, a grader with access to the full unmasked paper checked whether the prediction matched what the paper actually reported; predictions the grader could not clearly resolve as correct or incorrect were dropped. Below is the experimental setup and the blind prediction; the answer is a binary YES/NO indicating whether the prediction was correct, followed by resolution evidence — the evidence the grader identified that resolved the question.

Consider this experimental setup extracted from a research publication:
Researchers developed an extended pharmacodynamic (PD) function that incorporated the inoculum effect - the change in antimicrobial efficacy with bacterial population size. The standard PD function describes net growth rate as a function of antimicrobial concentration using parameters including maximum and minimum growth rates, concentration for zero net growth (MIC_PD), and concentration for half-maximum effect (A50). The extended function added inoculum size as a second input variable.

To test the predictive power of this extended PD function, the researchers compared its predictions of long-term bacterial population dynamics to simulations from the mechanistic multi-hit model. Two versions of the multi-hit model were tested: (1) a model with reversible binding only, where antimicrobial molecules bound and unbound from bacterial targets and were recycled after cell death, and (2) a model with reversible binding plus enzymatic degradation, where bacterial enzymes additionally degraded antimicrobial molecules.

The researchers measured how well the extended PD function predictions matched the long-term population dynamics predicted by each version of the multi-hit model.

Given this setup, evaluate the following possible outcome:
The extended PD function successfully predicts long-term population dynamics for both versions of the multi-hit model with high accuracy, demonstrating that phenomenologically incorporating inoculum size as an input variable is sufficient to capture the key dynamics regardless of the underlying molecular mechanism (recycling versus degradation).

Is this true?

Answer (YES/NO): NO